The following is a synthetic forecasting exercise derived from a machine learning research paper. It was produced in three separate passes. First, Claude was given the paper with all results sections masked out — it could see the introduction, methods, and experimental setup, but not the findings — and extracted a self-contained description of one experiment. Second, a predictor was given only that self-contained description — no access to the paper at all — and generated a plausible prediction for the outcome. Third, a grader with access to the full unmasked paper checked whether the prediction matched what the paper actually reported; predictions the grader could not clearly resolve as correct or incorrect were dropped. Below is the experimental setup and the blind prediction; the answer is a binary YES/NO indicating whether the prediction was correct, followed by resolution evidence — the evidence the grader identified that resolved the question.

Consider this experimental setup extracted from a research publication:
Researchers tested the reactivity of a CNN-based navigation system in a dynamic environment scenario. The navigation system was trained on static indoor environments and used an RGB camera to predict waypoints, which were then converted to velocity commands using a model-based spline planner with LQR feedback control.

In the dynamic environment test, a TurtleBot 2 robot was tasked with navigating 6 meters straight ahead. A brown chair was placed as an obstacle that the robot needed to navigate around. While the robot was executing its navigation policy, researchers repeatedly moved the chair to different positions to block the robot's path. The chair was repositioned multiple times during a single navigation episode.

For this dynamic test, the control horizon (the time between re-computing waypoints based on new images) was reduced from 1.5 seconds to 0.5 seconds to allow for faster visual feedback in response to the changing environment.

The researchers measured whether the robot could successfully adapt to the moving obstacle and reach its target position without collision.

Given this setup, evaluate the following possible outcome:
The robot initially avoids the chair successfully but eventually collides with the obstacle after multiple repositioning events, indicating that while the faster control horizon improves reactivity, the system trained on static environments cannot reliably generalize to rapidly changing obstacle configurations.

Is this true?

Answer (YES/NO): NO